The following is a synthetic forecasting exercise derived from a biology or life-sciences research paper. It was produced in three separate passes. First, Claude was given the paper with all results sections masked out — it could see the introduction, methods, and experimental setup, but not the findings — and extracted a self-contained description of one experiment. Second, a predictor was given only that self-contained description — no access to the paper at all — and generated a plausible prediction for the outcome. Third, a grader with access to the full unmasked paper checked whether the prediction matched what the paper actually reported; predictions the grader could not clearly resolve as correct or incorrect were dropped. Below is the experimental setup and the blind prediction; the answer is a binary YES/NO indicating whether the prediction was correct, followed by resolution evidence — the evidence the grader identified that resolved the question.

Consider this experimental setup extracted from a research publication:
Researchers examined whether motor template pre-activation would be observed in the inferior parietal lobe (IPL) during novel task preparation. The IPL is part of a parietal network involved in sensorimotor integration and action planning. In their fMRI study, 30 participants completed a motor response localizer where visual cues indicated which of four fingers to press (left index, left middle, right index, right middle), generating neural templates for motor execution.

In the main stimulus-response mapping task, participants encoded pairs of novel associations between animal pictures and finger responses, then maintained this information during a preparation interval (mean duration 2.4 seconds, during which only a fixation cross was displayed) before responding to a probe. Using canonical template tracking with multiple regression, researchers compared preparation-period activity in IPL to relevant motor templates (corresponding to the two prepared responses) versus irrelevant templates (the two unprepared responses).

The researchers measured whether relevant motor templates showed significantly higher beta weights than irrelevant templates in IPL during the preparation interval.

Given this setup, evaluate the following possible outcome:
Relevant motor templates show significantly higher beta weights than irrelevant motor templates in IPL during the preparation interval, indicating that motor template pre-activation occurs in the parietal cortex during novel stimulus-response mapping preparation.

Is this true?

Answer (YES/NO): YES